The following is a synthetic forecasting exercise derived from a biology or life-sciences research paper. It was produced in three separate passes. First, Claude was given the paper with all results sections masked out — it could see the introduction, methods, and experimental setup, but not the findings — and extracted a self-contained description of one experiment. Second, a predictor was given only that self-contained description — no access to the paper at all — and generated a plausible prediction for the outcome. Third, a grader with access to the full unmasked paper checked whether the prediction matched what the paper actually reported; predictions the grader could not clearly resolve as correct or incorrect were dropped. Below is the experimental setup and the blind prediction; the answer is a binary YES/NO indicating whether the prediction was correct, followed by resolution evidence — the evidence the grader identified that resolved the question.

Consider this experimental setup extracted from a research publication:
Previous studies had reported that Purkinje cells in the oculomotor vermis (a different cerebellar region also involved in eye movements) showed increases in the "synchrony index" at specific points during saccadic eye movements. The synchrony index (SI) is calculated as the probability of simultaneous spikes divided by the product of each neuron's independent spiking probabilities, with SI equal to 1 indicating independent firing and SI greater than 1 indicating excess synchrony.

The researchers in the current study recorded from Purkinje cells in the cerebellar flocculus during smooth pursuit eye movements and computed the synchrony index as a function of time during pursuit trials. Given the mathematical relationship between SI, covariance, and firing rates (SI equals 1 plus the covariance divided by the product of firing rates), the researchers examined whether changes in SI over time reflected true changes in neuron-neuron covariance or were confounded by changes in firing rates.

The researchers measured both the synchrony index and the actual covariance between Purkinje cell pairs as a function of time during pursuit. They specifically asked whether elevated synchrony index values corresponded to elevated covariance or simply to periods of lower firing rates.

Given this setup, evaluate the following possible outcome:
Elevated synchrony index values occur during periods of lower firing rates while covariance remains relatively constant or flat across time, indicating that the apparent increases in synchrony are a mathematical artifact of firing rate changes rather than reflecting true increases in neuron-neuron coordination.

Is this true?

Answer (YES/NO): YES